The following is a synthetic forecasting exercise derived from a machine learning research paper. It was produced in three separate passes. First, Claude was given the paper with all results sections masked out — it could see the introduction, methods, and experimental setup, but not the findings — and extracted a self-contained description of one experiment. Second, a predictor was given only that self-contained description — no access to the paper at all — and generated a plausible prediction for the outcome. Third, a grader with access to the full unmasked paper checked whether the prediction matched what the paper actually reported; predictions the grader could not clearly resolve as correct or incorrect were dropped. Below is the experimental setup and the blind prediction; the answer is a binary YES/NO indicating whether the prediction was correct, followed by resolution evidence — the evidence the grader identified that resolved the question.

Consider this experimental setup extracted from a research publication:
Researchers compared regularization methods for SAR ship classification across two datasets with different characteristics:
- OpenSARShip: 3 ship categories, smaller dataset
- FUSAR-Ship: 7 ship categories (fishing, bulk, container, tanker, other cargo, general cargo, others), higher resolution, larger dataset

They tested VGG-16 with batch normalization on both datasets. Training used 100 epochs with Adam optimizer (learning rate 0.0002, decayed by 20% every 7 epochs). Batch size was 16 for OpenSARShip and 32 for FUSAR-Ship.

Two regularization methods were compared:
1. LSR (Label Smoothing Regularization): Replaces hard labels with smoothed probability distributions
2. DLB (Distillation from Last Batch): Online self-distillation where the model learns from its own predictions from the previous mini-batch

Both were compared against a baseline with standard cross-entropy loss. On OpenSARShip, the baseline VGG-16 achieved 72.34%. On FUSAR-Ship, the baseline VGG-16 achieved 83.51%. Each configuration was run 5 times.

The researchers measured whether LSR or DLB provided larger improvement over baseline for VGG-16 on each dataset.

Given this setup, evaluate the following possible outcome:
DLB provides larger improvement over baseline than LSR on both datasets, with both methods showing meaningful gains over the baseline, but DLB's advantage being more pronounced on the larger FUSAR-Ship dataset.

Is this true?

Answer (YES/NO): NO